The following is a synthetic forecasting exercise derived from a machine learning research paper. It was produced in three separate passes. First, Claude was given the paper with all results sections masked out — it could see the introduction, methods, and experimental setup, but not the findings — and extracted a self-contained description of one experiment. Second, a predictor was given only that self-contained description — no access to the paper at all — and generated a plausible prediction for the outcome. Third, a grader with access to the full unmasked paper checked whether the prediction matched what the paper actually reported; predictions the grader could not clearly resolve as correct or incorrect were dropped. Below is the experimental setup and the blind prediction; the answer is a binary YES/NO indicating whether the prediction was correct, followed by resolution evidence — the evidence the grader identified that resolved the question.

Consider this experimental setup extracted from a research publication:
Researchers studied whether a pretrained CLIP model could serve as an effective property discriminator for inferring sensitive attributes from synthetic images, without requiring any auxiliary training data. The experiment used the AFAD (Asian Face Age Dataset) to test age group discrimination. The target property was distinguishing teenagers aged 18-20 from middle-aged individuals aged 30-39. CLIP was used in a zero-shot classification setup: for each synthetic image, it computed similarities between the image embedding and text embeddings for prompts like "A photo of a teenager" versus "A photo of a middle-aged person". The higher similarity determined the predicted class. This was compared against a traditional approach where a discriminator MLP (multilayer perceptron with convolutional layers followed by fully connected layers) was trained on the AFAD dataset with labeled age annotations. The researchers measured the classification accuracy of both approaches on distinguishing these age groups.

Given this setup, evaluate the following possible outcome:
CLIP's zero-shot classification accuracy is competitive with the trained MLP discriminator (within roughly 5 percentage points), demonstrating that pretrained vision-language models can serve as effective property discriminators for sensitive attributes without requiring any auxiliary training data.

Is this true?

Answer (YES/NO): NO